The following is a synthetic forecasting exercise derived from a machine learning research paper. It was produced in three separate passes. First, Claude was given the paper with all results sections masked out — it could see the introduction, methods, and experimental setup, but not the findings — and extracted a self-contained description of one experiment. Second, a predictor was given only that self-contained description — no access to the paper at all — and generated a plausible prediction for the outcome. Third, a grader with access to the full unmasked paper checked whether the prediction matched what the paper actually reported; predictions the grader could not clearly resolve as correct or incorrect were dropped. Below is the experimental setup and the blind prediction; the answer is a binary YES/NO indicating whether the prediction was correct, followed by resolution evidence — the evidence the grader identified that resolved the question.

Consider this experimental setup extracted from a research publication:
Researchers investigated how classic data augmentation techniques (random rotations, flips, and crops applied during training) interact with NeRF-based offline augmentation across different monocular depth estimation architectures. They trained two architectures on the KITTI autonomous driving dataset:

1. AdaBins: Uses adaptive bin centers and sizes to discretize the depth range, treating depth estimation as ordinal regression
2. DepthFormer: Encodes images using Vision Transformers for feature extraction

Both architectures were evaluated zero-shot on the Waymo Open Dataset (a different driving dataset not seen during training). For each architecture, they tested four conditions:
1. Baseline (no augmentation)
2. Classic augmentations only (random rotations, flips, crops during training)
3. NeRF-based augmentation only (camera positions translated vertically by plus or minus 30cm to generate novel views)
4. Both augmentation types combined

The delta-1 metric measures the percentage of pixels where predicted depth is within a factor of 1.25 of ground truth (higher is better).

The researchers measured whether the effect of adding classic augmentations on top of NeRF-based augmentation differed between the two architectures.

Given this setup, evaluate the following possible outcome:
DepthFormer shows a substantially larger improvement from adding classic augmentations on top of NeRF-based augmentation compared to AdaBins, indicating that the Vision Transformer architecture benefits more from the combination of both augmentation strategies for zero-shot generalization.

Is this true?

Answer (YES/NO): NO